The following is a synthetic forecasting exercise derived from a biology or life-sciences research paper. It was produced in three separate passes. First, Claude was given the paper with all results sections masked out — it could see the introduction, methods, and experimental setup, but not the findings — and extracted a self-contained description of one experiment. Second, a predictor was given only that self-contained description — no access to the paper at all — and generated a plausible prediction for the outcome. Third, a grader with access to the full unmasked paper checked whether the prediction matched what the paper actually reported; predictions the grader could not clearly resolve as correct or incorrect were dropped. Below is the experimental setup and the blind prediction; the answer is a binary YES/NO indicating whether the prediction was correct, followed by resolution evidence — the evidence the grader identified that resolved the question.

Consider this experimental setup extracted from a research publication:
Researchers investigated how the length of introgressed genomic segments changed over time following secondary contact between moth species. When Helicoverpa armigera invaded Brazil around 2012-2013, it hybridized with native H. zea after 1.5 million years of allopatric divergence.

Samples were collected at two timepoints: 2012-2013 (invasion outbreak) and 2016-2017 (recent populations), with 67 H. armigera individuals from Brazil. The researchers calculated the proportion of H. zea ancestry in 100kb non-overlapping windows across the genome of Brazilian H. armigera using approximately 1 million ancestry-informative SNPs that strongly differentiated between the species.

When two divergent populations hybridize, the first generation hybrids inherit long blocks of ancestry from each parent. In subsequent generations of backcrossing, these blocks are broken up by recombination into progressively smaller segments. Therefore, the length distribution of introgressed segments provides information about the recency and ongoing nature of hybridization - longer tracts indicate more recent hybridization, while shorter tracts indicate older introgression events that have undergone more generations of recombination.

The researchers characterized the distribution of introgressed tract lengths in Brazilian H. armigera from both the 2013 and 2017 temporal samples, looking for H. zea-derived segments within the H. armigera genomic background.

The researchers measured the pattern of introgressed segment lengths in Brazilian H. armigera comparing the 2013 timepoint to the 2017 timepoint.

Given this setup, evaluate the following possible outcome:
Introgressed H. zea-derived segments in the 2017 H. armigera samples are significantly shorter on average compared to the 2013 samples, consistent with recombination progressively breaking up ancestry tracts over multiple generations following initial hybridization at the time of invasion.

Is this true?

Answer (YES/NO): YES